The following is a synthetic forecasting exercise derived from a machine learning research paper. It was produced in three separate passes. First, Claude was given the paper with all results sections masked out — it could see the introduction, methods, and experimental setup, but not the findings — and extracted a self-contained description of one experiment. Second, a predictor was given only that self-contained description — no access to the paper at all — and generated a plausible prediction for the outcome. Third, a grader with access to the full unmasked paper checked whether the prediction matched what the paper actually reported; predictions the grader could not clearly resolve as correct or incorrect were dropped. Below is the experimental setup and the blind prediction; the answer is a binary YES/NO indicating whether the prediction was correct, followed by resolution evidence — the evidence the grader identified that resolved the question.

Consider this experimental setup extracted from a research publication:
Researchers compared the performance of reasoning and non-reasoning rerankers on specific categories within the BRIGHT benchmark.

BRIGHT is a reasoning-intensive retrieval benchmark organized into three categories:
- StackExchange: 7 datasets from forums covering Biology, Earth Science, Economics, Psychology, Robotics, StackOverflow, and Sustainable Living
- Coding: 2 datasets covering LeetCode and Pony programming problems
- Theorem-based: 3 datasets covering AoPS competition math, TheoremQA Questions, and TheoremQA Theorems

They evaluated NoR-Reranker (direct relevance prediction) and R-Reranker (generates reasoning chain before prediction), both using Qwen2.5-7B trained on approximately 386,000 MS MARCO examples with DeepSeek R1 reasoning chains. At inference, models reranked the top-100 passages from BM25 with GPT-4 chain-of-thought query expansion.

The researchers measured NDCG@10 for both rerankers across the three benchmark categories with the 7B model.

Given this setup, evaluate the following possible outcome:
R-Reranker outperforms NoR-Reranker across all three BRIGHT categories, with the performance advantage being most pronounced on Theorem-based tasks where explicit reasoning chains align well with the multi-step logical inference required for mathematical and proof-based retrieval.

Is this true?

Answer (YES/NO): NO